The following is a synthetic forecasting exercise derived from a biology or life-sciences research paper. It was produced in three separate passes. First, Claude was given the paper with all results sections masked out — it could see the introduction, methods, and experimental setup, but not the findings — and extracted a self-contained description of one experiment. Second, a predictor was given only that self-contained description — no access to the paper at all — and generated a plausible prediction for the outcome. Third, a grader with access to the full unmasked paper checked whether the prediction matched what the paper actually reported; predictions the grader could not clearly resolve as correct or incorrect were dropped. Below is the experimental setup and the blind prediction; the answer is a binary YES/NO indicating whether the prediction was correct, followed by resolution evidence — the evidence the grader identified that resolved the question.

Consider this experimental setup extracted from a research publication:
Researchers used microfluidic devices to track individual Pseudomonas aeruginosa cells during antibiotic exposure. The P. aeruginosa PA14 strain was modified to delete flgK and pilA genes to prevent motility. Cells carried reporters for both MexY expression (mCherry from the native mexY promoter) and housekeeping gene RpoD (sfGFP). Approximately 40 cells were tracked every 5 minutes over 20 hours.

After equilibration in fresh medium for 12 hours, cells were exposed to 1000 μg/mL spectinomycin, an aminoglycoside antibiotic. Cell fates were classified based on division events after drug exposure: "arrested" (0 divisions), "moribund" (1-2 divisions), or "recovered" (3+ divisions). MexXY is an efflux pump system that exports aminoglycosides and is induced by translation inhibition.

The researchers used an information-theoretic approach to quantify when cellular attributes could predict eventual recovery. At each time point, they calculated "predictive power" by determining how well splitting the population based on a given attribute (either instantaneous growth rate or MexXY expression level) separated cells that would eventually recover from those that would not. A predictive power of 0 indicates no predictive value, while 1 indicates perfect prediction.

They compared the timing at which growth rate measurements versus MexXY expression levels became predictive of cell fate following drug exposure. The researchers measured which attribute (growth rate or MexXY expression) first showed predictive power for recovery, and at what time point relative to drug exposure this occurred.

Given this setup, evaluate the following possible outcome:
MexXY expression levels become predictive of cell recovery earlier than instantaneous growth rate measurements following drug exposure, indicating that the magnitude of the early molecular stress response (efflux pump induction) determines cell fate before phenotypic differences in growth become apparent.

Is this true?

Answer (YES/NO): NO